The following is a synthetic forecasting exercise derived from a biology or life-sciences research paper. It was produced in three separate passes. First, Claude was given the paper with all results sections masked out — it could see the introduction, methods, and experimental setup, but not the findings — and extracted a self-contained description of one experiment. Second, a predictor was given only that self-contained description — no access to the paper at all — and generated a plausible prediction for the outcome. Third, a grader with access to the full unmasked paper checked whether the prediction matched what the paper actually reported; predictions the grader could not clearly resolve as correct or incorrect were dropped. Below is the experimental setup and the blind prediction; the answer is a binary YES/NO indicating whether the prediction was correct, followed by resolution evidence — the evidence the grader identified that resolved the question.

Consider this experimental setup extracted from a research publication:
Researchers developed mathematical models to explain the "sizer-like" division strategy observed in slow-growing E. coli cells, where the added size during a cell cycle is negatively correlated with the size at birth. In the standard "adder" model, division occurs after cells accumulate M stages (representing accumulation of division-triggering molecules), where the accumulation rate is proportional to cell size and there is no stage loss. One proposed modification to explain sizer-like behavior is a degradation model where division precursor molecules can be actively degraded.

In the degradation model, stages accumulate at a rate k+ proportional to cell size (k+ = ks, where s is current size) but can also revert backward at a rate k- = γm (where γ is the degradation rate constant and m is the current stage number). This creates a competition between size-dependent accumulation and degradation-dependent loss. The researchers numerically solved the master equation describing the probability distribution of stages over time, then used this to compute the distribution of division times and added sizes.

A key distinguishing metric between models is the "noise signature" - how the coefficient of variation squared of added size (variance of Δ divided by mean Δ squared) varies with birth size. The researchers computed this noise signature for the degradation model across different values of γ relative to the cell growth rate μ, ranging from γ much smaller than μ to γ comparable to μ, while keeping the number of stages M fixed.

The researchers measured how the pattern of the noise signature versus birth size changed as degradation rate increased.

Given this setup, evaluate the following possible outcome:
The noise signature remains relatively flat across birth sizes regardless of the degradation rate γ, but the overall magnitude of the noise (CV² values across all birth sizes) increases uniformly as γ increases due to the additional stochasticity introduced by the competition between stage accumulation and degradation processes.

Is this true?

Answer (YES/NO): YES